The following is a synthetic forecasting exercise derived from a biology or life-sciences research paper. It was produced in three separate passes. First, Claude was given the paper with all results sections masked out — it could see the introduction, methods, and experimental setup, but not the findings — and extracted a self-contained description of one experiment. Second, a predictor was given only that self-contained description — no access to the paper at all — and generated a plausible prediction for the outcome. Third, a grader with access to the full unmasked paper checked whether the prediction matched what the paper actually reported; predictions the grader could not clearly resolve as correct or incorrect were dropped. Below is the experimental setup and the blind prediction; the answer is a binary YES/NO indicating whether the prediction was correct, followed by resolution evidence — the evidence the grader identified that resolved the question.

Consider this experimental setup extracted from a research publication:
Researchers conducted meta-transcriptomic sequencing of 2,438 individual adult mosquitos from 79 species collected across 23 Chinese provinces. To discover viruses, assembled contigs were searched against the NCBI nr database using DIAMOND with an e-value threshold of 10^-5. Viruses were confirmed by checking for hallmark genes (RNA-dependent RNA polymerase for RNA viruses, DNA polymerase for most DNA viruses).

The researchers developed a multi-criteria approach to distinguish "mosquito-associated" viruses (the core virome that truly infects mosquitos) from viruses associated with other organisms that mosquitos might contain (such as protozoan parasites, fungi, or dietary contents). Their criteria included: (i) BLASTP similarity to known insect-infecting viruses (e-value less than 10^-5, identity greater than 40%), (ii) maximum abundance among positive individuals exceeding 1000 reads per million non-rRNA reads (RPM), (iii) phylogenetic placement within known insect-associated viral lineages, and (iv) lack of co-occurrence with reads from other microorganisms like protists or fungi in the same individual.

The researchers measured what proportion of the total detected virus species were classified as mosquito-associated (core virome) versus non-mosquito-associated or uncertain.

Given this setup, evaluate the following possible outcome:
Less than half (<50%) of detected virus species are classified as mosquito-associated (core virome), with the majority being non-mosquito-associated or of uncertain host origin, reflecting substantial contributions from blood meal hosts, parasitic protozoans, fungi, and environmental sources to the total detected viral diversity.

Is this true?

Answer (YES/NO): NO